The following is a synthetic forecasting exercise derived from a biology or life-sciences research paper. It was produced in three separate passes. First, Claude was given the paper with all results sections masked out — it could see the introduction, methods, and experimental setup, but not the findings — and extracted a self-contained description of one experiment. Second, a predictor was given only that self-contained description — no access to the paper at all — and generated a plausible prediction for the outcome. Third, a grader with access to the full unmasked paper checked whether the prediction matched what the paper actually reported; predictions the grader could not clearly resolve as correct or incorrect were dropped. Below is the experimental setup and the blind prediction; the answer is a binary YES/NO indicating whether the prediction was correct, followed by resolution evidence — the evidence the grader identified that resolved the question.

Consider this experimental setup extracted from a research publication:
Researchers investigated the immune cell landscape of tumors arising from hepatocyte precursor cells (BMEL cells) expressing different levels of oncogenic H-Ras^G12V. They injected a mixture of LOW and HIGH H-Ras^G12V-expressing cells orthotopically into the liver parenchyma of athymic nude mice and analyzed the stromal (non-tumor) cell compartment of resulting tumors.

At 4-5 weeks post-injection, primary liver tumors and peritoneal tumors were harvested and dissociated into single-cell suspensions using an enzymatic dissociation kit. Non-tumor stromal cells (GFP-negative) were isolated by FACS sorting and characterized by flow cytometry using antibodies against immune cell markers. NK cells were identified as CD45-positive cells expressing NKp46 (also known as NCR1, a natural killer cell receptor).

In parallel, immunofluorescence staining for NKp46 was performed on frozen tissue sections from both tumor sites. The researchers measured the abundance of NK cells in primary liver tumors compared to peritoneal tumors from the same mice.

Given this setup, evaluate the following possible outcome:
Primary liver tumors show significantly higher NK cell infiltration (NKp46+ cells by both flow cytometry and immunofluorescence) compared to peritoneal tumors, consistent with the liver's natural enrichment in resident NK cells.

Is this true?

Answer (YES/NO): NO